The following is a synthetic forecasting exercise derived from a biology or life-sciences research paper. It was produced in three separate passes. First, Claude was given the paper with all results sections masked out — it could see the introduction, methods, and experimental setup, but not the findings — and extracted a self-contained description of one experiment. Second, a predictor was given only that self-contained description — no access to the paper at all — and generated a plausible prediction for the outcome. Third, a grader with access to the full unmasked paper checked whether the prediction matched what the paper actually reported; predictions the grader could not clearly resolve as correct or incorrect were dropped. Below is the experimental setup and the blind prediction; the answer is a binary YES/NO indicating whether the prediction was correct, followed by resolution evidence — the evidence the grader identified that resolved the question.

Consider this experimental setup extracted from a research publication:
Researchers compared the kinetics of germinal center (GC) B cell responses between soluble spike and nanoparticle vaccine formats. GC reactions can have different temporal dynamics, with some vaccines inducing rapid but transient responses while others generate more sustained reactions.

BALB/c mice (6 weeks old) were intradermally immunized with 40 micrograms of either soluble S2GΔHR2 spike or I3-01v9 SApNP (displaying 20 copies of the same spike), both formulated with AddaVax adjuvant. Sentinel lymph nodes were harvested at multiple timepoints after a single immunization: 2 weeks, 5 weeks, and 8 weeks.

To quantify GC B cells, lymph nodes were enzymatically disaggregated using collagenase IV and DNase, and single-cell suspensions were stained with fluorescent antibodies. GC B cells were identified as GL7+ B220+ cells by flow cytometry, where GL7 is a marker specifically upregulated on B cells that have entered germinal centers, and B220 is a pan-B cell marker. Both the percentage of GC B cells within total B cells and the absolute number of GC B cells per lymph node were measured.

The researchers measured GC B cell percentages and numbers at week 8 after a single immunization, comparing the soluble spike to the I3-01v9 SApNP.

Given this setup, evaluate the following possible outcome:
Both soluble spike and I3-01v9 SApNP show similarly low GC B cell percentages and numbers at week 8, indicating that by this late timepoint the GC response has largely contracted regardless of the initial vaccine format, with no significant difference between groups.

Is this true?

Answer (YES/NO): NO